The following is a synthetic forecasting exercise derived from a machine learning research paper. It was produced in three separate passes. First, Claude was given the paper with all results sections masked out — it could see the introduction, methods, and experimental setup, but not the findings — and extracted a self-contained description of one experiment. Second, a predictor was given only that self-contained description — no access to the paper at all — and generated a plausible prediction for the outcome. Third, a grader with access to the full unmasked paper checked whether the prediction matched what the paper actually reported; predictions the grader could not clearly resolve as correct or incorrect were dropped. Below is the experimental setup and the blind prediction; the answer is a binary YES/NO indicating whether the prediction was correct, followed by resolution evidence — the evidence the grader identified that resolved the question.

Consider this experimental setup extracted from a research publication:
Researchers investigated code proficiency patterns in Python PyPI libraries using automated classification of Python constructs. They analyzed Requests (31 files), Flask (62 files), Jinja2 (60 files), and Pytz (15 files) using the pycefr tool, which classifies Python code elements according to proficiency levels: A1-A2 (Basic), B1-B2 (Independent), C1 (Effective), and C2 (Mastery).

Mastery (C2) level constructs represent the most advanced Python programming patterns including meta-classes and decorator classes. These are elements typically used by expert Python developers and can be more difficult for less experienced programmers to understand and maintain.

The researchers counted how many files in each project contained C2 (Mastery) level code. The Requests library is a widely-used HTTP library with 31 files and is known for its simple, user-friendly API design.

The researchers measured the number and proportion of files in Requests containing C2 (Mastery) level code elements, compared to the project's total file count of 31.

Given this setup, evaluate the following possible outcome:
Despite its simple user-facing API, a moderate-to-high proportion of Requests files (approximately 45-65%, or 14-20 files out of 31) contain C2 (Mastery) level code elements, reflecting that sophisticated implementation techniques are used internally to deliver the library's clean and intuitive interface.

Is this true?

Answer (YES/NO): NO